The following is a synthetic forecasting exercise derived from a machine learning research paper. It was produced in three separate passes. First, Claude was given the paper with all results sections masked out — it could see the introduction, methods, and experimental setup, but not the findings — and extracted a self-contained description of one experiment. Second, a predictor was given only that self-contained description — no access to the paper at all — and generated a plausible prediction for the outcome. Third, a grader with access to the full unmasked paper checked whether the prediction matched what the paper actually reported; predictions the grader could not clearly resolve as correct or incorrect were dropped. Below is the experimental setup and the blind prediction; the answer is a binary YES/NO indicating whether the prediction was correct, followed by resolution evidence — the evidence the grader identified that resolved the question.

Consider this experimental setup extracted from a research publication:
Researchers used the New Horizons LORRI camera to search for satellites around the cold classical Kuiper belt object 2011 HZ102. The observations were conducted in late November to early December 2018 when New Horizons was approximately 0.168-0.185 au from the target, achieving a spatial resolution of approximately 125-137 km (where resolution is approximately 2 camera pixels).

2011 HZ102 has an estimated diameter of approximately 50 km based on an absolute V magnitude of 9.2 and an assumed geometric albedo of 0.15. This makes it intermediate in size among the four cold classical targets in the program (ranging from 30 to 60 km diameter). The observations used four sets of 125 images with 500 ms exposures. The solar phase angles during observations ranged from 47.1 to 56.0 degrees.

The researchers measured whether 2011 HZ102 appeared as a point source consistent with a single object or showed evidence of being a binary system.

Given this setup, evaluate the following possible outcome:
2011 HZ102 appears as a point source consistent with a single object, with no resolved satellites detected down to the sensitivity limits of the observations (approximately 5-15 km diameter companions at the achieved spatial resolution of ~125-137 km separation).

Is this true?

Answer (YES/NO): NO